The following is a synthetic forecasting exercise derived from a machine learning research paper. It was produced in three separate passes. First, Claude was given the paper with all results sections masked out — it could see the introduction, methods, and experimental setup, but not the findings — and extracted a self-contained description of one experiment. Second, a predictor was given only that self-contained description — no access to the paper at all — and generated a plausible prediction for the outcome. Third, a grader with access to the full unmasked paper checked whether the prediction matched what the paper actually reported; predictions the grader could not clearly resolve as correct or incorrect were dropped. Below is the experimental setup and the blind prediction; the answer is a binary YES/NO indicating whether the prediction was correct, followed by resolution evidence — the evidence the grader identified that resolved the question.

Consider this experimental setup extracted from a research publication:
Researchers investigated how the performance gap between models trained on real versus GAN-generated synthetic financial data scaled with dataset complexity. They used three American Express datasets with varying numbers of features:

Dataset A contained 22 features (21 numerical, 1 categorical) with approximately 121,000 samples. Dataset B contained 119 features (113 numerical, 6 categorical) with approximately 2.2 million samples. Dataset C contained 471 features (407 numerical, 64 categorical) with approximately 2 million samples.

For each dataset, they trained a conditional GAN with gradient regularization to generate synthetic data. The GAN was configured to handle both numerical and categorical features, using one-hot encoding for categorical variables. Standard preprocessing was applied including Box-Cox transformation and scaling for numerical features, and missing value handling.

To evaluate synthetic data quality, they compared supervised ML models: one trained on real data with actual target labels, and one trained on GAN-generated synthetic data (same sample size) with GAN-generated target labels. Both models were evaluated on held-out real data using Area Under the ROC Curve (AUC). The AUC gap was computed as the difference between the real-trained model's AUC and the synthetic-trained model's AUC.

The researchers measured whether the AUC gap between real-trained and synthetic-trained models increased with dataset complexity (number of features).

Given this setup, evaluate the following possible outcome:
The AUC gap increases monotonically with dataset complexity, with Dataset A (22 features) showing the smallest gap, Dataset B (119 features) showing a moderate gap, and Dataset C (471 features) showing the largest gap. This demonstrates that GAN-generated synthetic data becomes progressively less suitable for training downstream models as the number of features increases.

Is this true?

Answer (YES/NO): NO